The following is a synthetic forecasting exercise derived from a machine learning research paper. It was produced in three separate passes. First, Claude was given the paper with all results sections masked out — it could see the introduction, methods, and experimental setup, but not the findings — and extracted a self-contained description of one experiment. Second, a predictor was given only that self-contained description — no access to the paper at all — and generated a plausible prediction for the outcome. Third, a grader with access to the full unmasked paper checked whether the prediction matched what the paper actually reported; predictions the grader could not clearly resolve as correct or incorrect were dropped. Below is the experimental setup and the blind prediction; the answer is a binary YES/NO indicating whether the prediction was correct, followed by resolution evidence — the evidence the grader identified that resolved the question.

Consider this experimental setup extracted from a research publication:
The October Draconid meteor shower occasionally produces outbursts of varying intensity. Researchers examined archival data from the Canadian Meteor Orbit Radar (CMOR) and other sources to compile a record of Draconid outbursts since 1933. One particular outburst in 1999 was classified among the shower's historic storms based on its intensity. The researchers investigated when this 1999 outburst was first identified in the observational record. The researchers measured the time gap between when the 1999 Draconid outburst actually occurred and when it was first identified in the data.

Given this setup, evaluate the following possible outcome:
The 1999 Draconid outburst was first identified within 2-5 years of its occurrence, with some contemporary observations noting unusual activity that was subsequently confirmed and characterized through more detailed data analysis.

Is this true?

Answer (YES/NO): NO